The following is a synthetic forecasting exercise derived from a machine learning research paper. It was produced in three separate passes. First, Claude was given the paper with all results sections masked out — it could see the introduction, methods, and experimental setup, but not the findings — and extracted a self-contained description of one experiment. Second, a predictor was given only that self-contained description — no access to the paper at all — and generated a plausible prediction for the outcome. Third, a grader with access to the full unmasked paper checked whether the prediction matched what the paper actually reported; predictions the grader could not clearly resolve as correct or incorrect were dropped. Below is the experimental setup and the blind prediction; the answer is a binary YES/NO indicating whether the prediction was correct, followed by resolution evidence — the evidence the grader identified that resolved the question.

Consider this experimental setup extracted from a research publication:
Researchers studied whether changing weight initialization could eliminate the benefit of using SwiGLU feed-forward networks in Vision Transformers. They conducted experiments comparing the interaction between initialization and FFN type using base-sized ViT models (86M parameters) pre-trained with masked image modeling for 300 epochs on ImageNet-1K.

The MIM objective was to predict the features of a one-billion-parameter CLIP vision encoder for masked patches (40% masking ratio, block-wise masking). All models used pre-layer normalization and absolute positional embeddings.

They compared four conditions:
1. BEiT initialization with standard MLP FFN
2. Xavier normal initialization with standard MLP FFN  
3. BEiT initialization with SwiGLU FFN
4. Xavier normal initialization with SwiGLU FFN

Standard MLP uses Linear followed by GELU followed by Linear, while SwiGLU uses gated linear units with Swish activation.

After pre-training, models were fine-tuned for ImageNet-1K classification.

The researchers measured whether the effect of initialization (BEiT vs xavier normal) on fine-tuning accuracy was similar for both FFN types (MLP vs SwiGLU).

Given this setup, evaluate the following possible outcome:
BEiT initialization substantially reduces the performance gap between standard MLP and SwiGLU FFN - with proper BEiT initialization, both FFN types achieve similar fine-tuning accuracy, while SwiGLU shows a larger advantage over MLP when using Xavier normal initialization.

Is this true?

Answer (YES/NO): YES